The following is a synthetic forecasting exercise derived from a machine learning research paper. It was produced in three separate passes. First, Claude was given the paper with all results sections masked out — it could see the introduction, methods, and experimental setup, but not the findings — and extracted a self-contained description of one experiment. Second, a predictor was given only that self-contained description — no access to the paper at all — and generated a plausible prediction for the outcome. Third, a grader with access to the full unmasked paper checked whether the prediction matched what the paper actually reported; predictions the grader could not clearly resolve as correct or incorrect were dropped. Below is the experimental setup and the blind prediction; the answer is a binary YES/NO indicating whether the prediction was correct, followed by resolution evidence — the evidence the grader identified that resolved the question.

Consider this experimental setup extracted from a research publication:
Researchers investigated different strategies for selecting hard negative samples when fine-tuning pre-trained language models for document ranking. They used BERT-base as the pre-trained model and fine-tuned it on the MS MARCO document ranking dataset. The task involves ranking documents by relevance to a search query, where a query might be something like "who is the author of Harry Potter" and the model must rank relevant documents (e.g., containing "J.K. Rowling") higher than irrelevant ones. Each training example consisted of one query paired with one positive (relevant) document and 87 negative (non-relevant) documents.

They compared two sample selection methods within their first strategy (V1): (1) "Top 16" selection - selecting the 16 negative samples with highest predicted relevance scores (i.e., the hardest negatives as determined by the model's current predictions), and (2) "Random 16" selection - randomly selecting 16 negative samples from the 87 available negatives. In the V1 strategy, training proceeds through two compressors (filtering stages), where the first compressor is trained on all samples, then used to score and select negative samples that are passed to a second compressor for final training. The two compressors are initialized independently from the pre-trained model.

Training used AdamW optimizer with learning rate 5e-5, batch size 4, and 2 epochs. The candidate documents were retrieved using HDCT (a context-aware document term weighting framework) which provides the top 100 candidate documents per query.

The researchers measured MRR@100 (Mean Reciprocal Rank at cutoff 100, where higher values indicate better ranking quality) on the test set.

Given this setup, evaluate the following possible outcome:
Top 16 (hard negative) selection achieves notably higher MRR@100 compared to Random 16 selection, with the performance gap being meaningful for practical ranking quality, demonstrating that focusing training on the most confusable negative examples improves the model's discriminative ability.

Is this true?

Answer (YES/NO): NO